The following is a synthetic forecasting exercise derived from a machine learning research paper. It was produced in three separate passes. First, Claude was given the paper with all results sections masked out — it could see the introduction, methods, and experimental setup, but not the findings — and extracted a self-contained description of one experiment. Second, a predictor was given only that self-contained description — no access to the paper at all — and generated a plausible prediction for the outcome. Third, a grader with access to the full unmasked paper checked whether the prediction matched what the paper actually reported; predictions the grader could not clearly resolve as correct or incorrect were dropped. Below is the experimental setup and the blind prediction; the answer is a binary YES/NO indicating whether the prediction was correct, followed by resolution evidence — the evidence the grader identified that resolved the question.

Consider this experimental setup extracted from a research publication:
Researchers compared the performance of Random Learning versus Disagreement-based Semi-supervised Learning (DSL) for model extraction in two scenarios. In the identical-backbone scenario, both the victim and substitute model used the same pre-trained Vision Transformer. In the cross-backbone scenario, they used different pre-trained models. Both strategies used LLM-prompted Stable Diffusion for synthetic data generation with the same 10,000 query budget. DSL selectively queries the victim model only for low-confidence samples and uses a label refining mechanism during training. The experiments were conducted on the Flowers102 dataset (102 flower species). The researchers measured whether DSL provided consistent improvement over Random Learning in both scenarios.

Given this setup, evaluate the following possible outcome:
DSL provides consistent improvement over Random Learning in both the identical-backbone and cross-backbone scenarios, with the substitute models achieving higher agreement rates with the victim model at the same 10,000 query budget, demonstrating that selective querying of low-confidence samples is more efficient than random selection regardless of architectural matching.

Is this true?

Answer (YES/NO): NO